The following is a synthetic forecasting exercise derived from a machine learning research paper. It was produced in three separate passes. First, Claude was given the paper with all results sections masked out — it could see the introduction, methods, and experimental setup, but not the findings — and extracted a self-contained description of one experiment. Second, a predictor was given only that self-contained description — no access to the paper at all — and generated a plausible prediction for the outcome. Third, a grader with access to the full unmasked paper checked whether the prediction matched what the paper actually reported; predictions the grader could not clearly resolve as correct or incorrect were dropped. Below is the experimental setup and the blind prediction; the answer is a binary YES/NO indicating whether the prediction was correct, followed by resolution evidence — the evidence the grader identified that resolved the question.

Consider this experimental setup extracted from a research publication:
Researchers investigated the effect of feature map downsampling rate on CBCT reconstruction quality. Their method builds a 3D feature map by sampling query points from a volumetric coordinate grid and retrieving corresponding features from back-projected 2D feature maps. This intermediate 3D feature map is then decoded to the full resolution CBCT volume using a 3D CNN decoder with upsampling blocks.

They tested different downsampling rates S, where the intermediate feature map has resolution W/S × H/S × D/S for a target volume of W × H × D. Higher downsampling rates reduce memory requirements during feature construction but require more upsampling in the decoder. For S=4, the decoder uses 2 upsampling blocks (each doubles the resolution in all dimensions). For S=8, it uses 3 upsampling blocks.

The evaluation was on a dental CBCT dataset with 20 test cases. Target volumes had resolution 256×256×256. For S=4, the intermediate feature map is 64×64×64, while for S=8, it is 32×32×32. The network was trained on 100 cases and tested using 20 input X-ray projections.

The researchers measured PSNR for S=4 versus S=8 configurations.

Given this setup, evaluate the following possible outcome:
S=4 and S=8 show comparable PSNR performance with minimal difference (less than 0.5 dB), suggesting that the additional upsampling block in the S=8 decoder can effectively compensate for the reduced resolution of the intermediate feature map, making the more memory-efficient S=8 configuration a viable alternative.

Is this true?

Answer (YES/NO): NO